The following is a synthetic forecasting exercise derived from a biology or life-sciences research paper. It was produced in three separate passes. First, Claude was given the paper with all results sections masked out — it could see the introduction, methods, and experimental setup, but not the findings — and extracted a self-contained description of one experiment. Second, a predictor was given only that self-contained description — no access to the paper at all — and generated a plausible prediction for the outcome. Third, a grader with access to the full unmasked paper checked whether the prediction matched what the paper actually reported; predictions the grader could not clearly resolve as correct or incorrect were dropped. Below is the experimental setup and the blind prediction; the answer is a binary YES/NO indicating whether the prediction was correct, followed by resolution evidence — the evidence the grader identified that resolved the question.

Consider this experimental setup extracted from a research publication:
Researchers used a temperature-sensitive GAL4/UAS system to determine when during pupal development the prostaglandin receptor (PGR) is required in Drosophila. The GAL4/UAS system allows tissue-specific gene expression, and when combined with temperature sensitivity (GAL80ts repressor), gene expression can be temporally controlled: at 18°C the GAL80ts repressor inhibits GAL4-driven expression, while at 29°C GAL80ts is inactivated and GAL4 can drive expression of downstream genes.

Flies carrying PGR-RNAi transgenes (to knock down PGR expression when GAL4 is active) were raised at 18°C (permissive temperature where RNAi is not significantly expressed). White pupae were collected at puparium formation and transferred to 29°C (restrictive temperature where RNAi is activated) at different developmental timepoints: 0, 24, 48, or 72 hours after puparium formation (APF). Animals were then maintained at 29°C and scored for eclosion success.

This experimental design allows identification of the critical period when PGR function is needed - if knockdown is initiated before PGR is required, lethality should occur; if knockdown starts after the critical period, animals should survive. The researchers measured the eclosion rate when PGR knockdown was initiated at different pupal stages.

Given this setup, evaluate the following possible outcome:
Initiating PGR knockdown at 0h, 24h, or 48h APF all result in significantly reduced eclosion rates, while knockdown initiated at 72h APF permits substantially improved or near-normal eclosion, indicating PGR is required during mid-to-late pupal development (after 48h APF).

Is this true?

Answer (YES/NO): NO